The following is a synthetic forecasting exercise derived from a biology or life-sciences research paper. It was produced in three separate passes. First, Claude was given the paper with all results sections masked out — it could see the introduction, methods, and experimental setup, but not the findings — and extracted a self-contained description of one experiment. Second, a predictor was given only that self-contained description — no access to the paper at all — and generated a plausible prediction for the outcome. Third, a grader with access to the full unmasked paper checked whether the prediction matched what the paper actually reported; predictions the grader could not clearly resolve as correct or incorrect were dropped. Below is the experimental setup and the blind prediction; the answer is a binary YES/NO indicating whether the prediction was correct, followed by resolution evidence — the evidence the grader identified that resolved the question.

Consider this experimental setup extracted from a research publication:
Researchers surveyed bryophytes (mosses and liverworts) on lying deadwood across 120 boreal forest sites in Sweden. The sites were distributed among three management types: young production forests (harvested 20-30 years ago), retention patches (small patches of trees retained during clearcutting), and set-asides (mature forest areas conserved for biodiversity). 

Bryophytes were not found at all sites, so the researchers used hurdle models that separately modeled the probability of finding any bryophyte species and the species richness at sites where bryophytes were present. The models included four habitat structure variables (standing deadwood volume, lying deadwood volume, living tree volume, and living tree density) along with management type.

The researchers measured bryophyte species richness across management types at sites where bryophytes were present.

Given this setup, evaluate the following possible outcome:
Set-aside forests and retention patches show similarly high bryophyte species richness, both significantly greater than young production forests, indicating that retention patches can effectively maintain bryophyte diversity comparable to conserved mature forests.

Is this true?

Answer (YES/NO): NO